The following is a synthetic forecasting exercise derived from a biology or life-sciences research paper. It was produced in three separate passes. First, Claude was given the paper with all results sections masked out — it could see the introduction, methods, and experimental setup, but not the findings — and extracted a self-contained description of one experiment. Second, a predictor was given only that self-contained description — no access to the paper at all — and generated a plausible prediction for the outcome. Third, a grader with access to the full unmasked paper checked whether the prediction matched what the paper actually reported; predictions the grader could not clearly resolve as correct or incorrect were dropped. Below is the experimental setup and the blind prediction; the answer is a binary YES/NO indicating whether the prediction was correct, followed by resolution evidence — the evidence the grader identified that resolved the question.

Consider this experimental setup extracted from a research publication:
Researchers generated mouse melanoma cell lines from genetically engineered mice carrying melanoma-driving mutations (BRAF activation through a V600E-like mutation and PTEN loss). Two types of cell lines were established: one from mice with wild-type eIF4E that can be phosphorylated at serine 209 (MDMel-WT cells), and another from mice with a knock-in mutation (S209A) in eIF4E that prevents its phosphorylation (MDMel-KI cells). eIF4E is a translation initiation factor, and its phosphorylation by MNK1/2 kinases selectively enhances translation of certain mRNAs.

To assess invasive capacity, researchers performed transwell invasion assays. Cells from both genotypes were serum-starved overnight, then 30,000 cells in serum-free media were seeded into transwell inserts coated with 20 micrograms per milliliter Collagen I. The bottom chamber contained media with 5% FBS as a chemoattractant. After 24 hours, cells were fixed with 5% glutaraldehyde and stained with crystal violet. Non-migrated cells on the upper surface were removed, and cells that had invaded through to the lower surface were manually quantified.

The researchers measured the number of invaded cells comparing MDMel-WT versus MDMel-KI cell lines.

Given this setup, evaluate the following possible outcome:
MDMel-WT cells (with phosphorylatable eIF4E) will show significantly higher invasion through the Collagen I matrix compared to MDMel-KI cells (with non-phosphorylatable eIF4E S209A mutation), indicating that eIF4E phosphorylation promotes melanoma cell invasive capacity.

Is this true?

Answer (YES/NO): YES